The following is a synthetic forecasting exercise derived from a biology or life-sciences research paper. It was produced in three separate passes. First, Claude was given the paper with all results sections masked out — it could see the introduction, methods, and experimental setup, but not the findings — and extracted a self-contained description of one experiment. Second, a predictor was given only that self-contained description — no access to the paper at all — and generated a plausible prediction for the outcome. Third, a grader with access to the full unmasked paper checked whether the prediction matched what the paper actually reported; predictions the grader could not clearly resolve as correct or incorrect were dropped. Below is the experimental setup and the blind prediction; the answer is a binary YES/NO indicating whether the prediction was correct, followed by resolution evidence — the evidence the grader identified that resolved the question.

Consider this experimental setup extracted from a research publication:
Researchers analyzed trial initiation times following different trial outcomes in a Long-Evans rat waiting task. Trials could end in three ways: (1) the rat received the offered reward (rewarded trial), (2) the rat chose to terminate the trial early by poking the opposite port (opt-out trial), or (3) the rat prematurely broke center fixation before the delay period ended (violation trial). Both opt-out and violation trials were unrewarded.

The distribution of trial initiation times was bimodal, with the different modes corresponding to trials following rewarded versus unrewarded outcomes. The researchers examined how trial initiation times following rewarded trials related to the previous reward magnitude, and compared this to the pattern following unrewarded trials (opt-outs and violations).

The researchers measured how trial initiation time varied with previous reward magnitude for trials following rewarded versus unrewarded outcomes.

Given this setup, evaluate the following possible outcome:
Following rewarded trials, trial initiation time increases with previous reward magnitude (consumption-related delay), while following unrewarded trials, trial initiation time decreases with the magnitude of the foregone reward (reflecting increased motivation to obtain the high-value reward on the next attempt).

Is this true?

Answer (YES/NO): YES